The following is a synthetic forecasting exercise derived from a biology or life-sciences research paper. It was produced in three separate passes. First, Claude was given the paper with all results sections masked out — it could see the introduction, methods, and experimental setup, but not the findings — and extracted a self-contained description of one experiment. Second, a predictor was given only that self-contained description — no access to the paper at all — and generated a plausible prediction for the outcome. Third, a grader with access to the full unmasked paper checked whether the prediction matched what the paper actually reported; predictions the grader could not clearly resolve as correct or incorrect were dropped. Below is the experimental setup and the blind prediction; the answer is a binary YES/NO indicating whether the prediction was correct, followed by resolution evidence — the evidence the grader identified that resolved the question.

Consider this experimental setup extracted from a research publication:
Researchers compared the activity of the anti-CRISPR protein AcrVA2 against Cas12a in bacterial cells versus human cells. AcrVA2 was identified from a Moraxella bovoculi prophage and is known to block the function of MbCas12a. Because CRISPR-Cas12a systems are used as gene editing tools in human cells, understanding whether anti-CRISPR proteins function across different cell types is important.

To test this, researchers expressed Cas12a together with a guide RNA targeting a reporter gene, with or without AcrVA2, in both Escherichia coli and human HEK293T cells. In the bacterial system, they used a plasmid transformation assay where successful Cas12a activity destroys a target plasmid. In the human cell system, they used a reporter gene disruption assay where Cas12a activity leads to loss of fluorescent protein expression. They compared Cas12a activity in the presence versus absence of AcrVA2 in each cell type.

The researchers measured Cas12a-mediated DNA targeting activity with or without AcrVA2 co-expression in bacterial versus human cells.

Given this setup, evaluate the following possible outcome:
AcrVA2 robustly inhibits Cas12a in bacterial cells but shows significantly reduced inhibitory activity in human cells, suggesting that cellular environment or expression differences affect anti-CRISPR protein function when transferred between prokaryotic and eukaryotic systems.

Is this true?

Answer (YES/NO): YES